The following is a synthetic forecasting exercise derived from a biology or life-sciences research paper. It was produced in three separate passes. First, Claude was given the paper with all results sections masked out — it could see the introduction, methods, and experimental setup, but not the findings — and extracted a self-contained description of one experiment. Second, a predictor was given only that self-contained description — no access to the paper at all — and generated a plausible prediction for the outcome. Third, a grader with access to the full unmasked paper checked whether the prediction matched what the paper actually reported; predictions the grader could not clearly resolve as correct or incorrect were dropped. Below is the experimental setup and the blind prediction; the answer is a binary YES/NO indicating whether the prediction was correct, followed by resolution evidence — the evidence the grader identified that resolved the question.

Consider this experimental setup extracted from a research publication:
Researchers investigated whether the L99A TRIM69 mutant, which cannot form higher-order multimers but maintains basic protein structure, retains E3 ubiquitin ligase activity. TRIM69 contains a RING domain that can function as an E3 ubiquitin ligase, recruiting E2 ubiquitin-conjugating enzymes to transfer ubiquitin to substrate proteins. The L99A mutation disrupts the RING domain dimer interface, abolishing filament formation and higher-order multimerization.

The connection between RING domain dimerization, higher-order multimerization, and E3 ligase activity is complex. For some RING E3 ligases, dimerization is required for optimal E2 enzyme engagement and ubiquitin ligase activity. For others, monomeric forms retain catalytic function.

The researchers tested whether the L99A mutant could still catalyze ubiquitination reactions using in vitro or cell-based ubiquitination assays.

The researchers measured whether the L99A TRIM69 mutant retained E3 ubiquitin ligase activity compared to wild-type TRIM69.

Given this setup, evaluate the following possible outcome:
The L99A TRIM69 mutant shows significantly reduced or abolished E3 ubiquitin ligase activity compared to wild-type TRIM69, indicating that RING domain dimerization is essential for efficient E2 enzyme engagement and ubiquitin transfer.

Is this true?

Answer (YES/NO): NO